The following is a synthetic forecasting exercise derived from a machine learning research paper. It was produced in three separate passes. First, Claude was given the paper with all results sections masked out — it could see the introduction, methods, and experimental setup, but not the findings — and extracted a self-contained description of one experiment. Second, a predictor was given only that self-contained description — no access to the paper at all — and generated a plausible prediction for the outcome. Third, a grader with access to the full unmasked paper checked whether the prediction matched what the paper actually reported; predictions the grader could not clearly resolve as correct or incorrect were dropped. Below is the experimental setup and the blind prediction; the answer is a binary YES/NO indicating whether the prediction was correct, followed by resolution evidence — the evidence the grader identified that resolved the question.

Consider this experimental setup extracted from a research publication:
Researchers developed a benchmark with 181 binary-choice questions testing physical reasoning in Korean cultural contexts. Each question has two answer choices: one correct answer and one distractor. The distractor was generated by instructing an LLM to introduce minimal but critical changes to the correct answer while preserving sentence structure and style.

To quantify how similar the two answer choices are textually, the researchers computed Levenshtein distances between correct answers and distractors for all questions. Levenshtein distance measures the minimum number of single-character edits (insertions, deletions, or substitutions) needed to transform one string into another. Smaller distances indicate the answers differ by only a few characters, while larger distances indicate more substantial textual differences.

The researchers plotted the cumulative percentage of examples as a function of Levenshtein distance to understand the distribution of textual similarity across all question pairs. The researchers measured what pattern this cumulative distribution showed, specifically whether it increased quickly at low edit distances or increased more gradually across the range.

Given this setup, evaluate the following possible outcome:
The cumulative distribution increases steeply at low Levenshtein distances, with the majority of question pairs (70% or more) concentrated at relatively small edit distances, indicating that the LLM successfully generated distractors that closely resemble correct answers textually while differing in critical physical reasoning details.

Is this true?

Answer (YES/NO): YES